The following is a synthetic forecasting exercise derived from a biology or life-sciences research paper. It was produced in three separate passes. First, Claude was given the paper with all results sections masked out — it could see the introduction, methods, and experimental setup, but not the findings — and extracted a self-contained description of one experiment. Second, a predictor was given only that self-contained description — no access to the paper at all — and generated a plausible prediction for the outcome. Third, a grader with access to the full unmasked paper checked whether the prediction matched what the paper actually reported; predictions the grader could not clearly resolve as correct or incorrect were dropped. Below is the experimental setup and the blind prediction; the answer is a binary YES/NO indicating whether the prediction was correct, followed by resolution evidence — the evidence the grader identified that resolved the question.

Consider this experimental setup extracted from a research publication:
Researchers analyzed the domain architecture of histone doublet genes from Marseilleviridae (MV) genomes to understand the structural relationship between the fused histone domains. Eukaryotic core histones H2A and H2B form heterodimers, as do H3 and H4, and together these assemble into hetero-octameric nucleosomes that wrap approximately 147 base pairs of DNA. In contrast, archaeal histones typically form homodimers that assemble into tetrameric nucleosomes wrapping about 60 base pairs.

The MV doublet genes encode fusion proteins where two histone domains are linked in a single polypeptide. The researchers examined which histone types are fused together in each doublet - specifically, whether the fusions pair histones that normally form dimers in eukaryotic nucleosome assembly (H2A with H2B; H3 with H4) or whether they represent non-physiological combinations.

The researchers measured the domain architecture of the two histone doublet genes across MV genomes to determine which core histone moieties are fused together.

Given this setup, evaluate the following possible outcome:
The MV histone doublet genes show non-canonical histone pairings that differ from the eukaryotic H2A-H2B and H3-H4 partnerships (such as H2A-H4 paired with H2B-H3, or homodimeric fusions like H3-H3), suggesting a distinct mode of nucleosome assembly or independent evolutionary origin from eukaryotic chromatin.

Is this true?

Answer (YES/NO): NO